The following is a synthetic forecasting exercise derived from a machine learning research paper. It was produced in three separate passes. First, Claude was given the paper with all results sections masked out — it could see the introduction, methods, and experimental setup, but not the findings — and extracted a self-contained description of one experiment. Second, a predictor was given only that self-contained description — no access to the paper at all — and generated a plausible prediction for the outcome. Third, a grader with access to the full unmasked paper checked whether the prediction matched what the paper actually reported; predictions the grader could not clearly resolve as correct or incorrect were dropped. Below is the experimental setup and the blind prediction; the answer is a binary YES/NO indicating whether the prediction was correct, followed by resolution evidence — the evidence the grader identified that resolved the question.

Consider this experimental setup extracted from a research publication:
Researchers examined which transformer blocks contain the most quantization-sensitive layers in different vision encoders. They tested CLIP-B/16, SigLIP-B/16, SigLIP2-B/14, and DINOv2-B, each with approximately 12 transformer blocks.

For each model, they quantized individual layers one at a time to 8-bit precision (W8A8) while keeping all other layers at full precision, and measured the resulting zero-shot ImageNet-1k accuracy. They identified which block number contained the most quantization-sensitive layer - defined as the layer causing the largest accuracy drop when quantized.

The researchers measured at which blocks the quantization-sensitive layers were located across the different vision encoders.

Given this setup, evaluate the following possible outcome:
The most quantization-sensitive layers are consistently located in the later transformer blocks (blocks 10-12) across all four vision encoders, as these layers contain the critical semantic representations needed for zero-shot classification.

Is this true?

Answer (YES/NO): NO